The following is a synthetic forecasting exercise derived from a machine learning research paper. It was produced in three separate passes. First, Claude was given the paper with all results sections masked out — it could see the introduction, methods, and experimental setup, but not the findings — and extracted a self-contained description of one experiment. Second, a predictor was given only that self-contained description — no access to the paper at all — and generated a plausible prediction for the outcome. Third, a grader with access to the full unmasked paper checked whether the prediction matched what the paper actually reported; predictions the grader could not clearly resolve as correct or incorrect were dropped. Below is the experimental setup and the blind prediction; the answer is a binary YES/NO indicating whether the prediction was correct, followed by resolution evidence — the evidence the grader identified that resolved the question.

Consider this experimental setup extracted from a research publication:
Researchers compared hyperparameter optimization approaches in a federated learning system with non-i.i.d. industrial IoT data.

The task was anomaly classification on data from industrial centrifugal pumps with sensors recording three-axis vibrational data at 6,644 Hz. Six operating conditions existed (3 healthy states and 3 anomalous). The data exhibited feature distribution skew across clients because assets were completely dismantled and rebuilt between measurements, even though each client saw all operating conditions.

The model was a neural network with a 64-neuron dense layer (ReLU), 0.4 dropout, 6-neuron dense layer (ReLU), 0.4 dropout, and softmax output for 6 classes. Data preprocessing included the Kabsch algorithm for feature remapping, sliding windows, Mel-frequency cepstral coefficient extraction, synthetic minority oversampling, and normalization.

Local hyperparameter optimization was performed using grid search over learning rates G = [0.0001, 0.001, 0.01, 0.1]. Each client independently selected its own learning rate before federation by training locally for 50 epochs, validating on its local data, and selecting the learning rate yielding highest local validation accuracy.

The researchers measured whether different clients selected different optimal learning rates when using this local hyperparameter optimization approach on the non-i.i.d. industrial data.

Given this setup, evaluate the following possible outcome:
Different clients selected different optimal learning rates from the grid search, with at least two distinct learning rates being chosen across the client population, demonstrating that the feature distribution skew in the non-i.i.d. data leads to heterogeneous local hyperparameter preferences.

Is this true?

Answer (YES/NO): NO